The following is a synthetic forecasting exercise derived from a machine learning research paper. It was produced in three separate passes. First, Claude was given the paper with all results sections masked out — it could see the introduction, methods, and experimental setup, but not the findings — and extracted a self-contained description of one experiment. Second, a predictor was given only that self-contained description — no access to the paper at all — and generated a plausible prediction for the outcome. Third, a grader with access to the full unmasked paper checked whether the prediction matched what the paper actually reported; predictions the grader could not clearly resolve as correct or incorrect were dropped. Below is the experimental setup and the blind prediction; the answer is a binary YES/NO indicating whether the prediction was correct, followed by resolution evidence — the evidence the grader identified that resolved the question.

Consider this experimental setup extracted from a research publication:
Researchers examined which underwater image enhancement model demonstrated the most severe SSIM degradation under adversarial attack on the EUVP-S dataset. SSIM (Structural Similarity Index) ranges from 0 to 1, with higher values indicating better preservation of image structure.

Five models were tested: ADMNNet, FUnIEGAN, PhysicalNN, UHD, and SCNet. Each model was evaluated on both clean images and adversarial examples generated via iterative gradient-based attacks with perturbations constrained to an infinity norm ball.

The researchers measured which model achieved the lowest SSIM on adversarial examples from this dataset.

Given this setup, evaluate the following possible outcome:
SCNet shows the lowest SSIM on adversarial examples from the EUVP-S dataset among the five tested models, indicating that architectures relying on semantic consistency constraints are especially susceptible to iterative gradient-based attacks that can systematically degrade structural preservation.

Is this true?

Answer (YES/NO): NO